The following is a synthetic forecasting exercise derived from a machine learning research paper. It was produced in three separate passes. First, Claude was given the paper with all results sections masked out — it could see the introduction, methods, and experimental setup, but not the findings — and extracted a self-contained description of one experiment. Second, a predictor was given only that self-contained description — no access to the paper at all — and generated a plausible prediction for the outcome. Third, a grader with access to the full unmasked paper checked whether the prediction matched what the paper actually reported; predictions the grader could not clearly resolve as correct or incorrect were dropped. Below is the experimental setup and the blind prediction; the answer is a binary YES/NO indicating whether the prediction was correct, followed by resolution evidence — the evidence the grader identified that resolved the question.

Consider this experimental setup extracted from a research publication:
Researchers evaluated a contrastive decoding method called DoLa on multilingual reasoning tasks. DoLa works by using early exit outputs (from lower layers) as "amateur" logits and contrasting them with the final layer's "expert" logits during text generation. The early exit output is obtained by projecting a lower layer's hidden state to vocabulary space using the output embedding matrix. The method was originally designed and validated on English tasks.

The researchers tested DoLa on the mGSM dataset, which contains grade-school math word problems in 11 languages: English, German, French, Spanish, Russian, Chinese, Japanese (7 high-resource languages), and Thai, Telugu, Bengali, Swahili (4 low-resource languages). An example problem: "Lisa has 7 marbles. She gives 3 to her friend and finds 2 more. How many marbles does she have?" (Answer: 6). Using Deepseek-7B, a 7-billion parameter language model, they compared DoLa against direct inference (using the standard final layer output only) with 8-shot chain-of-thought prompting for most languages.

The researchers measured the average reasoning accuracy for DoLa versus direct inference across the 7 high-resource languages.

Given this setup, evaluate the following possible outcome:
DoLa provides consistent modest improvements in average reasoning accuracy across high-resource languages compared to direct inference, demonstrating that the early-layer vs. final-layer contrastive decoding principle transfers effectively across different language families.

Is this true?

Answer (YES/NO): NO